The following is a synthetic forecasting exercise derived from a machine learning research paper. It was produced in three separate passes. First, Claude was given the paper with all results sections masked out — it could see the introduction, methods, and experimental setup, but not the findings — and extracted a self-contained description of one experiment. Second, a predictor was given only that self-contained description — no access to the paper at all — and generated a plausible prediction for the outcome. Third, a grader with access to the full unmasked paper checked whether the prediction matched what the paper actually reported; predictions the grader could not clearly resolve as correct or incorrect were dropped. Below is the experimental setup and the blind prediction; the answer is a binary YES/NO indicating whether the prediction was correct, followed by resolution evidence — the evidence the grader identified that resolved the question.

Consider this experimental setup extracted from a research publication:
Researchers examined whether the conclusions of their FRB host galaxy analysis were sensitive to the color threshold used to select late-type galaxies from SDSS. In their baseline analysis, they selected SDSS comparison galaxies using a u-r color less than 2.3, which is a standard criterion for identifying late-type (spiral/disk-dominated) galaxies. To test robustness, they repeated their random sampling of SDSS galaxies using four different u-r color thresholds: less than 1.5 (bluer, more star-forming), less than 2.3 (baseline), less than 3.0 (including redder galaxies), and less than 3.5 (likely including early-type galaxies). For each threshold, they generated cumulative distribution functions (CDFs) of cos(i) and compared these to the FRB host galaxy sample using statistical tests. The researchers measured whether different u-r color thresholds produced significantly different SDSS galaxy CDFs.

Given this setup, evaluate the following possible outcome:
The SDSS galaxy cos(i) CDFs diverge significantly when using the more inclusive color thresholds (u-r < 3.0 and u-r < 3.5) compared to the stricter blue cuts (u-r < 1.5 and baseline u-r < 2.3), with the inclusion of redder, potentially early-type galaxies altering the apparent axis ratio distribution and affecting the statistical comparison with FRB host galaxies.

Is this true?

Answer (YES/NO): NO